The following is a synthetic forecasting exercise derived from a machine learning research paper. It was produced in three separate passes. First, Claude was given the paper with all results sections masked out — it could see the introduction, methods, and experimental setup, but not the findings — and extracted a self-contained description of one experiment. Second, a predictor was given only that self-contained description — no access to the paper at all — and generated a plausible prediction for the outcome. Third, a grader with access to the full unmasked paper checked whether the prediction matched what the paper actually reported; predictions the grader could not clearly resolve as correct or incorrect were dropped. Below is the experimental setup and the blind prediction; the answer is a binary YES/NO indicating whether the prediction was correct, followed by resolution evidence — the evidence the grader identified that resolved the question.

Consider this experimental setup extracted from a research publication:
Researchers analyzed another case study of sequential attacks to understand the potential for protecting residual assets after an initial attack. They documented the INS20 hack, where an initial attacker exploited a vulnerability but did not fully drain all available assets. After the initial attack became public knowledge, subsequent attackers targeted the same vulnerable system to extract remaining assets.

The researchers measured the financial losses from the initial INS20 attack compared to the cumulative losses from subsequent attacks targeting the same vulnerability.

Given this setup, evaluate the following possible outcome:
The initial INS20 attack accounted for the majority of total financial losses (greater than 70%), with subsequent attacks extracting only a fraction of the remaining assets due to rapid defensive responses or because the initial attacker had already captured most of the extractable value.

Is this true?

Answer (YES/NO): NO